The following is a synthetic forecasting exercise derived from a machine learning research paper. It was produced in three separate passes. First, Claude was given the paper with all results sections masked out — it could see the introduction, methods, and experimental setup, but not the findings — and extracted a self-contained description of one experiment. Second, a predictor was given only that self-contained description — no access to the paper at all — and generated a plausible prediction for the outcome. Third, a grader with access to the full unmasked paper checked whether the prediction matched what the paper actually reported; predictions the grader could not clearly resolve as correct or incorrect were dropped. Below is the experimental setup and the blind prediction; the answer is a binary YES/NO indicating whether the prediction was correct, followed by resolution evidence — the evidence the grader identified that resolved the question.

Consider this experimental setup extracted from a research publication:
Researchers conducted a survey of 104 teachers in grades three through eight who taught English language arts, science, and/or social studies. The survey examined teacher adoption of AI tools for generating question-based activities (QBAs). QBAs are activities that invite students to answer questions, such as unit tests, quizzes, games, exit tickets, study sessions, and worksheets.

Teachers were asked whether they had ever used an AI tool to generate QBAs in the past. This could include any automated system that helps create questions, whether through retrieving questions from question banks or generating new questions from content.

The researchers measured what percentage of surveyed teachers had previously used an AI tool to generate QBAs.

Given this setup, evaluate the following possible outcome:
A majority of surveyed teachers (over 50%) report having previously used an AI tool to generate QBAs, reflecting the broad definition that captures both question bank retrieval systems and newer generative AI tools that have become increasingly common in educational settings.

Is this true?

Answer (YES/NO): NO